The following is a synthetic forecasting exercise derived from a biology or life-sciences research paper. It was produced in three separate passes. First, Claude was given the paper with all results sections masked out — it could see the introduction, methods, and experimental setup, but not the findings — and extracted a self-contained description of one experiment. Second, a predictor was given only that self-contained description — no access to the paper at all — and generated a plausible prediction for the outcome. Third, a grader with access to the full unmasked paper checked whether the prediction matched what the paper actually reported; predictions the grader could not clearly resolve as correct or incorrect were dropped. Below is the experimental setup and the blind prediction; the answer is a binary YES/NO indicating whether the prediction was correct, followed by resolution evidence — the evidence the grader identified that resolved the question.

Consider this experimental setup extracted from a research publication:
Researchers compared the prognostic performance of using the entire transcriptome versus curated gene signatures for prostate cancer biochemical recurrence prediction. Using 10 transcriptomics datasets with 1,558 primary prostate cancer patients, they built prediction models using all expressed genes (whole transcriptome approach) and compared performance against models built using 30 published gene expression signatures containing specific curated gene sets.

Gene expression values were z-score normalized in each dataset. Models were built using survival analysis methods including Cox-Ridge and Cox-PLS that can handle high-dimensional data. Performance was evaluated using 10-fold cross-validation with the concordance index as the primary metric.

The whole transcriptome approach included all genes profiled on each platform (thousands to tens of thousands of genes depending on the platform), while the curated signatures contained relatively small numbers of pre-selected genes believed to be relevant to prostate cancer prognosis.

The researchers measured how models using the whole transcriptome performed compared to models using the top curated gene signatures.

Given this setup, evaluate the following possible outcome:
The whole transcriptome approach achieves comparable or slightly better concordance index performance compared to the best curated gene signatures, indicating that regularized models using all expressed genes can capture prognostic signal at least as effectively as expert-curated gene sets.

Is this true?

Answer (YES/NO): NO